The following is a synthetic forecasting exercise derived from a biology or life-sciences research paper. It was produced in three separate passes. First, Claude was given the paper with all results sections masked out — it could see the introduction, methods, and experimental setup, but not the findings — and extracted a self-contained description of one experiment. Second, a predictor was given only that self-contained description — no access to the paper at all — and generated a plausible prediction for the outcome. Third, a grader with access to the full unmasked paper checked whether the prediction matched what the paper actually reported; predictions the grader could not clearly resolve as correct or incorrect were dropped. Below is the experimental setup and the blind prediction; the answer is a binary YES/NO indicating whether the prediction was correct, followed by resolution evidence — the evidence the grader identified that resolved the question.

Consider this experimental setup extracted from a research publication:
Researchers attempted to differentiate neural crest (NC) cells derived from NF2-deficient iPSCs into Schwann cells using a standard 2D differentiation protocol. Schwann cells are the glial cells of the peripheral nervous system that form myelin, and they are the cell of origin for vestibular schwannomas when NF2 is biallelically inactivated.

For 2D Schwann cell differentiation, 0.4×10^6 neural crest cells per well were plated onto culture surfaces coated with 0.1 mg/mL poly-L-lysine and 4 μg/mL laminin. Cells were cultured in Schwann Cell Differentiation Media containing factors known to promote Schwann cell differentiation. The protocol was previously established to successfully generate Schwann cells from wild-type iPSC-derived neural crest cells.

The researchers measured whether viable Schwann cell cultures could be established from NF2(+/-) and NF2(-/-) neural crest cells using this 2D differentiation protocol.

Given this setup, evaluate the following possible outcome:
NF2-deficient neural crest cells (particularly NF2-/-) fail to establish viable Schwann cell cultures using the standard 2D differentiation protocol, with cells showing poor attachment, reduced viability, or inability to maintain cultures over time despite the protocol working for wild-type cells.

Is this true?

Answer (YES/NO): YES